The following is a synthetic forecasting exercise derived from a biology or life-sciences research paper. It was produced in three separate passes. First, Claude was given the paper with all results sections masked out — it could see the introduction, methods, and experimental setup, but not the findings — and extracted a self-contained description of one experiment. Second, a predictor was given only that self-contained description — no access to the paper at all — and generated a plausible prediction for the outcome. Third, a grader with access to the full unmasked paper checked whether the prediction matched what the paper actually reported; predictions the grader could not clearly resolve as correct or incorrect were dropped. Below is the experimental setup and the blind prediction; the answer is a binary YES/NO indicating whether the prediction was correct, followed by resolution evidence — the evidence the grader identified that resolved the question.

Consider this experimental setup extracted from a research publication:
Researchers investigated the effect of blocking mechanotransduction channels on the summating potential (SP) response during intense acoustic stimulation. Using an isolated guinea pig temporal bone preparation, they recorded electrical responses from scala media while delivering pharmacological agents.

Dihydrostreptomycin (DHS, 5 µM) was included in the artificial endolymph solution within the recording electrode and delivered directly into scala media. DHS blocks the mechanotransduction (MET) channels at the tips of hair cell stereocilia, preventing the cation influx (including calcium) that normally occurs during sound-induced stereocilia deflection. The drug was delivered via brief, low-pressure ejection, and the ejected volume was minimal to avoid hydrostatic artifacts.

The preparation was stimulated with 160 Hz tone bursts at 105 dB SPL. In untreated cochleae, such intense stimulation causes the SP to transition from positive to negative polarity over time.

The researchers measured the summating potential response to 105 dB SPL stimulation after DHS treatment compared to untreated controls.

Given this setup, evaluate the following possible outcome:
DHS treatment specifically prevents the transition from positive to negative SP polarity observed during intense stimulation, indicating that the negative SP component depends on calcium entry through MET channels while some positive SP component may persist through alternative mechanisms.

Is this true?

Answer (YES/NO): NO